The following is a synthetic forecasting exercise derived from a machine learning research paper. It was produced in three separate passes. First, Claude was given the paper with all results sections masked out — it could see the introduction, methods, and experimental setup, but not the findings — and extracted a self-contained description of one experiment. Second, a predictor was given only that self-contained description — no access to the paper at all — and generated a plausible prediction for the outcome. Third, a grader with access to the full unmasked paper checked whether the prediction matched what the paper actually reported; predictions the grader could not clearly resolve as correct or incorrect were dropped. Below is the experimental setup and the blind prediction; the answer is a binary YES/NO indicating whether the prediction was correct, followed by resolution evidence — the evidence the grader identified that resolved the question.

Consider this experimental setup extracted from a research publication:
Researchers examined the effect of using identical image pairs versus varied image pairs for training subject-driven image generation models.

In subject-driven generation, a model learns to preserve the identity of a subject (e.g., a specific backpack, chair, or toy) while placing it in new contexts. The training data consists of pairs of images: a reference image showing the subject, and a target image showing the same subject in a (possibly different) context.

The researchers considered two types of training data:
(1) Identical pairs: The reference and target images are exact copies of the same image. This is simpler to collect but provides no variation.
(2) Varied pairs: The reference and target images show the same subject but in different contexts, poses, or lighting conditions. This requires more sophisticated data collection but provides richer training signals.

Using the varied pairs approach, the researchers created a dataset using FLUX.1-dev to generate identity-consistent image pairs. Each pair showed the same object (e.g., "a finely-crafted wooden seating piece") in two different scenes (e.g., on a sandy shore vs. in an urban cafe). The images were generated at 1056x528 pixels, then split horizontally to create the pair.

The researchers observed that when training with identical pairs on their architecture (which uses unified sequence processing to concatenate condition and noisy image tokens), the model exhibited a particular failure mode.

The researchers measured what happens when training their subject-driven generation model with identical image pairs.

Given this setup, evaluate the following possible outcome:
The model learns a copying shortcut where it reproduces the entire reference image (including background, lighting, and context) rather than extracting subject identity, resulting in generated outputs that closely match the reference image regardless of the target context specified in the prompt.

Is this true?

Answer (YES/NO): YES